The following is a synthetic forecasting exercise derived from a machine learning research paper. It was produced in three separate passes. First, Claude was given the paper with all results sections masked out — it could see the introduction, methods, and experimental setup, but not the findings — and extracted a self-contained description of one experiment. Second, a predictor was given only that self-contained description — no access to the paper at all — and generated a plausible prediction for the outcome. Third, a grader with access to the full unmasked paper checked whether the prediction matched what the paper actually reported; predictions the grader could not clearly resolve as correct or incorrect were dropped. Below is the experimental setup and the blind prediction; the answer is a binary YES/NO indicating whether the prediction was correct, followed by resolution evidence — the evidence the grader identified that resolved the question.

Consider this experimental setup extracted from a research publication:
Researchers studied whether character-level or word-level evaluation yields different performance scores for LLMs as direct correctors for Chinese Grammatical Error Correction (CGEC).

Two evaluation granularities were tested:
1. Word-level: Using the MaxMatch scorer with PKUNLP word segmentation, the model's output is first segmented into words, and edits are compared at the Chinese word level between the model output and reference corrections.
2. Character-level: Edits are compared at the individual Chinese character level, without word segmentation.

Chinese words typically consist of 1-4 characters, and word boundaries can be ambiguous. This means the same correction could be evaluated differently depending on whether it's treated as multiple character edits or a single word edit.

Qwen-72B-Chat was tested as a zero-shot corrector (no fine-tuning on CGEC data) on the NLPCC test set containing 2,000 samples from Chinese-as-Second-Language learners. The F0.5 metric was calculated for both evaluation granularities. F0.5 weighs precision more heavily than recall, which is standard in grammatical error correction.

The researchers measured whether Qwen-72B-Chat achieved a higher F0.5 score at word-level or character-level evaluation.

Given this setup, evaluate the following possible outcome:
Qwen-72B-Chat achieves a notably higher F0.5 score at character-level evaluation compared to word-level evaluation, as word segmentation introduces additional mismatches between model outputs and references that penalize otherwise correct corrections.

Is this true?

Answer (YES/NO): YES